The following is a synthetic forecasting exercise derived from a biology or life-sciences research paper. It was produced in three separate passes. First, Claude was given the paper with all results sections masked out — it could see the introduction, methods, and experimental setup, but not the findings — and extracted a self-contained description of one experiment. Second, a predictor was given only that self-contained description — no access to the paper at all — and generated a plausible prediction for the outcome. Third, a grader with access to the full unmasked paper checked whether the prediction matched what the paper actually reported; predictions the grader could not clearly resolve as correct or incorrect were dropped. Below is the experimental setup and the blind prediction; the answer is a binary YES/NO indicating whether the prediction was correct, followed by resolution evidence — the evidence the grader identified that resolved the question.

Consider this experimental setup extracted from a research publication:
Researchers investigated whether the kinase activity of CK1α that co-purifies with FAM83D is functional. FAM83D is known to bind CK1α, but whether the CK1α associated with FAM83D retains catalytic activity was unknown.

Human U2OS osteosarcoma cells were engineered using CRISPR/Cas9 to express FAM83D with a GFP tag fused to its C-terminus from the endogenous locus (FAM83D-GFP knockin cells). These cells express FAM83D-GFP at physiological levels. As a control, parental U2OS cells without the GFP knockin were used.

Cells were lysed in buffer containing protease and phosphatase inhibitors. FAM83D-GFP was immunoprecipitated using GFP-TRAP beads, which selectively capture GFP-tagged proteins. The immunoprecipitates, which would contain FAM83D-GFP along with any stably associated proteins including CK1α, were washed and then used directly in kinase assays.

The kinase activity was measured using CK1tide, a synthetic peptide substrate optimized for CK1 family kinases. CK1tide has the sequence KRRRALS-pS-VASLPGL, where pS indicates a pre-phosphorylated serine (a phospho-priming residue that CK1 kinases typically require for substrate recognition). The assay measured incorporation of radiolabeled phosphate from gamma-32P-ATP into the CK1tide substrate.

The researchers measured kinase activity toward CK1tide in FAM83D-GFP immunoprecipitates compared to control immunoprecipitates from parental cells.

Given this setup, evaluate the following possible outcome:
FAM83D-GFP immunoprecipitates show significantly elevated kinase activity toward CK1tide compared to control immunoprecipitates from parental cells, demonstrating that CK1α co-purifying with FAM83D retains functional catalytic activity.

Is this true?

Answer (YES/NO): YES